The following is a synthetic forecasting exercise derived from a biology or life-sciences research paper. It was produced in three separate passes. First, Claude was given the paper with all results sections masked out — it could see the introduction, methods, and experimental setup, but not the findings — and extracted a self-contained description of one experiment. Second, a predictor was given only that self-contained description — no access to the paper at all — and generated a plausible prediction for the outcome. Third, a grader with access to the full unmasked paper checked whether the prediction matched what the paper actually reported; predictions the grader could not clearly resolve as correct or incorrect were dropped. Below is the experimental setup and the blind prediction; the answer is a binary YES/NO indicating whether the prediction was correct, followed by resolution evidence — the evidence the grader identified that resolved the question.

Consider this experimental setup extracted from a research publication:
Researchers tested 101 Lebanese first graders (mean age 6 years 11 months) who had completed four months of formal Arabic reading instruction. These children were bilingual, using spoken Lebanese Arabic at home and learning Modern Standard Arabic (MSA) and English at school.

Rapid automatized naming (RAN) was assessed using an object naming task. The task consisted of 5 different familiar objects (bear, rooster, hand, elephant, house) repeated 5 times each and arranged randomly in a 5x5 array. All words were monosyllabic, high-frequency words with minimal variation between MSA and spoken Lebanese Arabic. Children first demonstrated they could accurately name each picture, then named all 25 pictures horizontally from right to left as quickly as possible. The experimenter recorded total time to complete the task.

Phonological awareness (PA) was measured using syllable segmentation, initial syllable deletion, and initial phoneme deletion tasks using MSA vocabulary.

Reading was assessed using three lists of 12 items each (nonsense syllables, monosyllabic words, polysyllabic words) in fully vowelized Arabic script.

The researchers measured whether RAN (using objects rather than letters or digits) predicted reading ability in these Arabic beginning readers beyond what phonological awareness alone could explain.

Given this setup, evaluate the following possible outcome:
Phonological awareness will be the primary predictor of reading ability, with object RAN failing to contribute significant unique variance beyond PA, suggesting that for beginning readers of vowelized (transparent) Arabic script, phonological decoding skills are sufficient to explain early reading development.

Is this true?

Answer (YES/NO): NO